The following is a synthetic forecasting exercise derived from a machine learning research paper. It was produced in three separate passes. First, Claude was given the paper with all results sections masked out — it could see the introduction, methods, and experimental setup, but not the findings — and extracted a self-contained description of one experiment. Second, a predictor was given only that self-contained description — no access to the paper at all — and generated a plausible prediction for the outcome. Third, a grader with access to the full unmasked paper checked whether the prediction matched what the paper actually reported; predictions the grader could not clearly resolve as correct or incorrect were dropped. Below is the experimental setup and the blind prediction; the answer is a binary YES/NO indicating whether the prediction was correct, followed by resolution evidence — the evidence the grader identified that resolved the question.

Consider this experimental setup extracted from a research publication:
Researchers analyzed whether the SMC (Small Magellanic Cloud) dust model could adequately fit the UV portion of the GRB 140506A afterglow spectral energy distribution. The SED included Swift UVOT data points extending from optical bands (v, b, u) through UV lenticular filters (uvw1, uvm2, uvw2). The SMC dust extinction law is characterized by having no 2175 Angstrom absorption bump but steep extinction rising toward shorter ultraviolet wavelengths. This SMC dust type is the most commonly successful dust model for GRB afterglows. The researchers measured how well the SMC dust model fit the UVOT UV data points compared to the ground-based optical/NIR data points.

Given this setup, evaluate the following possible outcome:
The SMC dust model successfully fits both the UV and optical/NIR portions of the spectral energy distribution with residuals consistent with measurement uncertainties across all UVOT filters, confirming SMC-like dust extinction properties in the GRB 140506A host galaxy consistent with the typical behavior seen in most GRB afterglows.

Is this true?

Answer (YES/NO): NO